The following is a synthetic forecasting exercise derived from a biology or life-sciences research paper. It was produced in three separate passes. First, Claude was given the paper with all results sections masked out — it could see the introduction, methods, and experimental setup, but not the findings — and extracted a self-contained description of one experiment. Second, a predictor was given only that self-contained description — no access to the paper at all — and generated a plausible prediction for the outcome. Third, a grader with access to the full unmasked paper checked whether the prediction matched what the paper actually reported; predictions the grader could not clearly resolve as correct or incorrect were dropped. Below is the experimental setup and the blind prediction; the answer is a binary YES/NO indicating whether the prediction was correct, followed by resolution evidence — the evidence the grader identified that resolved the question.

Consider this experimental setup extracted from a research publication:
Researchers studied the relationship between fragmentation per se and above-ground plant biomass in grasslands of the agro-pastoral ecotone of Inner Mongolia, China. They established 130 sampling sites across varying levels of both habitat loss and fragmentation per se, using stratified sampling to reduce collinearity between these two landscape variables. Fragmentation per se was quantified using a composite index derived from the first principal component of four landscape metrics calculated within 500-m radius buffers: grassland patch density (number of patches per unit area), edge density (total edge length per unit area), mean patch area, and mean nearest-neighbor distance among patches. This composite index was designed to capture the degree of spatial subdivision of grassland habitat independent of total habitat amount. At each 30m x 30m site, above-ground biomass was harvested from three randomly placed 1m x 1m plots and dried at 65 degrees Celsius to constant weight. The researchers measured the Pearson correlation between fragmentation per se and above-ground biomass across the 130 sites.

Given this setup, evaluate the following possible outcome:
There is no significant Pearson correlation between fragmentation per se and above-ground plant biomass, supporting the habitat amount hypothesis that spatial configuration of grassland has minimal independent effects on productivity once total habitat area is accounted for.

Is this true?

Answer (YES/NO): NO